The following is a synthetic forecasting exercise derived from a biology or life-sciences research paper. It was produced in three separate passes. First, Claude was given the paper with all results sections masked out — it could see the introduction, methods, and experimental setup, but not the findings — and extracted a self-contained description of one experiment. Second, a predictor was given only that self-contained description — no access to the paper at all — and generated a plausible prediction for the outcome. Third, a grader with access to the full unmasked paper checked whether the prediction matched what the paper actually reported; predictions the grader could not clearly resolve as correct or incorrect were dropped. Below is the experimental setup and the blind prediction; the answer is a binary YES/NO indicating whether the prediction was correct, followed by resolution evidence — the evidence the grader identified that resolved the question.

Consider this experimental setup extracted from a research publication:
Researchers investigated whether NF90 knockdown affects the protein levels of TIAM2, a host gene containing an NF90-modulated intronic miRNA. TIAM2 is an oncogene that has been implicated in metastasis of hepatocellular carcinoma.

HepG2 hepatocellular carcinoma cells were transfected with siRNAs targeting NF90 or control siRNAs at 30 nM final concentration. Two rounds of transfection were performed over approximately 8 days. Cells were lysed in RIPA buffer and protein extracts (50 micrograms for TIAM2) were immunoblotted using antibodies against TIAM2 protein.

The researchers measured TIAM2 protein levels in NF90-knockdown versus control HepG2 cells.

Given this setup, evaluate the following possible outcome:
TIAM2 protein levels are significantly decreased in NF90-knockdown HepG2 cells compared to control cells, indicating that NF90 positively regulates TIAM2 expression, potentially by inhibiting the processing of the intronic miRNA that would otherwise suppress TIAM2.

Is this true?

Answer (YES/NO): YES